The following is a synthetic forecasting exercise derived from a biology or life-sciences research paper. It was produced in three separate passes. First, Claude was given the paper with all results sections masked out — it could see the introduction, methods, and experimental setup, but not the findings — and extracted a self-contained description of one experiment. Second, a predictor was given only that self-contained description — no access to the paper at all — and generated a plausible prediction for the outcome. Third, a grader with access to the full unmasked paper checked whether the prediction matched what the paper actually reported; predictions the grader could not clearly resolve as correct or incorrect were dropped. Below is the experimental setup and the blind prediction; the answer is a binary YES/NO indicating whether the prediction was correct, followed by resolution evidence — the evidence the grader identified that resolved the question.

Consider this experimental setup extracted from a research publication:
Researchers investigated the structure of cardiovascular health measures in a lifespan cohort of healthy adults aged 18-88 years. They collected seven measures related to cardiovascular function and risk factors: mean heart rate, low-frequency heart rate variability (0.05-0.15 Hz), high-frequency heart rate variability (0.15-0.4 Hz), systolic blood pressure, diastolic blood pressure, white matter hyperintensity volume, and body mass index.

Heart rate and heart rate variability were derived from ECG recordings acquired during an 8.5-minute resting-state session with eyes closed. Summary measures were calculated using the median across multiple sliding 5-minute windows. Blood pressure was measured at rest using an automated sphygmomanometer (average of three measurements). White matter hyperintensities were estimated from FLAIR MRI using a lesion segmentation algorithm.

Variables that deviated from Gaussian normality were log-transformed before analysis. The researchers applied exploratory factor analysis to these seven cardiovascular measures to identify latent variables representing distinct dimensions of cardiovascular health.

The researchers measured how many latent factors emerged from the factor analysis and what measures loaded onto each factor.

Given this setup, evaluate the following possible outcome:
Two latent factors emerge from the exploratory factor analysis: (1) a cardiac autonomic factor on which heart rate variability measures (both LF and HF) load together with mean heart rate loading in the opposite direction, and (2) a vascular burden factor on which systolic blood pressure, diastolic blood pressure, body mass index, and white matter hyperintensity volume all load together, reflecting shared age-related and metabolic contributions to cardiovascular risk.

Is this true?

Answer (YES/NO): NO